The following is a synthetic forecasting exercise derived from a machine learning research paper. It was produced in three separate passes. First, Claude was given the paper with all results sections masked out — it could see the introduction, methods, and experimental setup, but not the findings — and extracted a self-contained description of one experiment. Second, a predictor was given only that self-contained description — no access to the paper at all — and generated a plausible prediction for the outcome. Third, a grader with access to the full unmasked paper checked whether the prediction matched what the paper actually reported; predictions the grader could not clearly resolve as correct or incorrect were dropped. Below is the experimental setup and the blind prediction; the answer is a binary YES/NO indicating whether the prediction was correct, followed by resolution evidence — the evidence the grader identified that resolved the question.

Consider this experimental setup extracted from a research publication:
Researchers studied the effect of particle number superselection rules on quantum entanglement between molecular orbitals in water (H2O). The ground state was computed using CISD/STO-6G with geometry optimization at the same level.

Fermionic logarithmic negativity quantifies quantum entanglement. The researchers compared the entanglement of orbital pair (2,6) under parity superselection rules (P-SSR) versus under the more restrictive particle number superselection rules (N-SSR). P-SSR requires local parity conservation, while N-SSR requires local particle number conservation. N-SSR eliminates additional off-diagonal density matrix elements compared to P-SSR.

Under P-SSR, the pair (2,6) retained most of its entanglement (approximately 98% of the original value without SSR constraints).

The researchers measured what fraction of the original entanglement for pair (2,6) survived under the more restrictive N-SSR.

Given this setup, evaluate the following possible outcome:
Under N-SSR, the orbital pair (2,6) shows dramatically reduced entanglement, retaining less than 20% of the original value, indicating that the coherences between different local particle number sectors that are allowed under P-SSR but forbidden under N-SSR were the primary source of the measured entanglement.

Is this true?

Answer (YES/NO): YES